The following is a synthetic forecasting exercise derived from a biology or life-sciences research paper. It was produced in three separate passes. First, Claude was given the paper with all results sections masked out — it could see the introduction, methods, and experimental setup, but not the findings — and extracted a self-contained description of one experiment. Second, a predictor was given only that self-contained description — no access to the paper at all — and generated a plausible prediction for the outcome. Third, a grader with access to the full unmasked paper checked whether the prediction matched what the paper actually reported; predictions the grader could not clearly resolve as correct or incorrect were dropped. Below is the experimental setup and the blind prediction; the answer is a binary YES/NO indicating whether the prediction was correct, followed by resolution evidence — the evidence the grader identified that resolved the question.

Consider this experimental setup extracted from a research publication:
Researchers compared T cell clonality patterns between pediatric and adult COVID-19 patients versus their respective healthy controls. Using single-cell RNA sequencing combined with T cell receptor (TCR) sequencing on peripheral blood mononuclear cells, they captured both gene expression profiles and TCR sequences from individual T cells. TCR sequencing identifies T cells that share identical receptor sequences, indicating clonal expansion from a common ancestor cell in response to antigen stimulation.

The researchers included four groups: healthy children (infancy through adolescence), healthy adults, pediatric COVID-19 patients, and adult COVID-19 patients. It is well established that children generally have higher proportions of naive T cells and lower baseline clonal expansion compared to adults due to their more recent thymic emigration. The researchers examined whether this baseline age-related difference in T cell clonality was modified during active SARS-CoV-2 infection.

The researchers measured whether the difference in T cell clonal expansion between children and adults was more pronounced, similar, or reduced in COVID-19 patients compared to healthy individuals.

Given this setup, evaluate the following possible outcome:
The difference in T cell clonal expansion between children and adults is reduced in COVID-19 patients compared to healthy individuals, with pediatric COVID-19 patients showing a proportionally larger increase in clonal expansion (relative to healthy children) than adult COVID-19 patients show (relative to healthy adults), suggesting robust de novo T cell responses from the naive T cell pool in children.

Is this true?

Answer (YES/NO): NO